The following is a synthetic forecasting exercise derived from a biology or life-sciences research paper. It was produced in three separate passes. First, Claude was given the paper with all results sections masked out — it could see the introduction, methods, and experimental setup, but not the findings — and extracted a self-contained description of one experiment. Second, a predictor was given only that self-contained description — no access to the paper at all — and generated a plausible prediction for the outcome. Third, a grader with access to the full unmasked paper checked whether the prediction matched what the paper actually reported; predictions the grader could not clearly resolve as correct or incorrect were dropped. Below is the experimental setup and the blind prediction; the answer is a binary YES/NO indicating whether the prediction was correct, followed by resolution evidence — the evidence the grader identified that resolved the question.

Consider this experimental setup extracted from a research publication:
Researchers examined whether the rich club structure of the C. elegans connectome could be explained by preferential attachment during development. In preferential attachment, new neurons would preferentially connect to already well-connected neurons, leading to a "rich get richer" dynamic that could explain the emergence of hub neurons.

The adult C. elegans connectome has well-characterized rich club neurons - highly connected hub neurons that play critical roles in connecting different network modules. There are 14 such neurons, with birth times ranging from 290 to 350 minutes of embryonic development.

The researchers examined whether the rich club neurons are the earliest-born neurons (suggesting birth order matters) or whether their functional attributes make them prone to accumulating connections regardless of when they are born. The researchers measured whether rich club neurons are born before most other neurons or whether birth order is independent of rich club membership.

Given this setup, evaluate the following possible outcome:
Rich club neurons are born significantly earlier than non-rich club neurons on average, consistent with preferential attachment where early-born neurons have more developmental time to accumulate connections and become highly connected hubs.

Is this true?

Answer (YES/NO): NO